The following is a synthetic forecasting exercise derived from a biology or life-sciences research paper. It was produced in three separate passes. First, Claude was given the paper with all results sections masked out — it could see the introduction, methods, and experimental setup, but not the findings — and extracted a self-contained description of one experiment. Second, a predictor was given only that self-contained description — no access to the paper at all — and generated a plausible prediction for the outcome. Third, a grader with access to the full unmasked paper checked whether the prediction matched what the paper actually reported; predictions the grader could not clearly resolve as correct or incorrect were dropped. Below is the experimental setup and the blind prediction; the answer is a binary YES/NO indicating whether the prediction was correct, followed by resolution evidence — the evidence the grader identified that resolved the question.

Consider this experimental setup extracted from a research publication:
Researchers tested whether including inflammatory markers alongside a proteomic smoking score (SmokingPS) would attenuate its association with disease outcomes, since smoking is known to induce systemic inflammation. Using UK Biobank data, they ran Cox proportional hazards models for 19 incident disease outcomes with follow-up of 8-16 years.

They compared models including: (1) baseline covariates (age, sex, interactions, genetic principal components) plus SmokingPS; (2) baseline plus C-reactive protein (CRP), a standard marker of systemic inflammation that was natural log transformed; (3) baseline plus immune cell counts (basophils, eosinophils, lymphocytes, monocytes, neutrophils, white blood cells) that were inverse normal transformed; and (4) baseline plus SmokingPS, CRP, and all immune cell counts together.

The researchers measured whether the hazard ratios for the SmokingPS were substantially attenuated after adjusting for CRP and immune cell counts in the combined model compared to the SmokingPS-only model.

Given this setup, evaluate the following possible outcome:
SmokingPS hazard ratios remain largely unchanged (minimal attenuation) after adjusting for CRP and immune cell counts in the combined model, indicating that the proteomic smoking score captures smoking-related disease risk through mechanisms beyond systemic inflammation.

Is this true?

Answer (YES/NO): YES